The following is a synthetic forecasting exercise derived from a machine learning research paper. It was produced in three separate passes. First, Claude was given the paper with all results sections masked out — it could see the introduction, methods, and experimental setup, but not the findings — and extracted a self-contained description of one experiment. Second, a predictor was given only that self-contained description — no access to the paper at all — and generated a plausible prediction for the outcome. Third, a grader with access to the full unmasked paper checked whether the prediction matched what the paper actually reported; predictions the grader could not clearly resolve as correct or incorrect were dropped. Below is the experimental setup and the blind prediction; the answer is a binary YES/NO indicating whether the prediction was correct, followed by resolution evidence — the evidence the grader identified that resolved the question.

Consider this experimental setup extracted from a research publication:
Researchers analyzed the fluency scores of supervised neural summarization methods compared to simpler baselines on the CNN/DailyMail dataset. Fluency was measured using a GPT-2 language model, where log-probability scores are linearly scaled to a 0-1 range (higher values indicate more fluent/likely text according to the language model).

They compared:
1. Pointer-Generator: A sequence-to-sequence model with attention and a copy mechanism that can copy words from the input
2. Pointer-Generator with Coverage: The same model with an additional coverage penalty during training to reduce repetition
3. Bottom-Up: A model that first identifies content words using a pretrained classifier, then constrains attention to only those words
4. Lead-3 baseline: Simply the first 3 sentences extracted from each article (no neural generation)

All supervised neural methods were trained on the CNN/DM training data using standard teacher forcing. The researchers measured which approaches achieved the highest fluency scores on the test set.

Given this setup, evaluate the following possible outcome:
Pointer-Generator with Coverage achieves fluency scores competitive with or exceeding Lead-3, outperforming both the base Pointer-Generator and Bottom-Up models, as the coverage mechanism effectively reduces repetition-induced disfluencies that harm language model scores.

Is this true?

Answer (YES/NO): NO